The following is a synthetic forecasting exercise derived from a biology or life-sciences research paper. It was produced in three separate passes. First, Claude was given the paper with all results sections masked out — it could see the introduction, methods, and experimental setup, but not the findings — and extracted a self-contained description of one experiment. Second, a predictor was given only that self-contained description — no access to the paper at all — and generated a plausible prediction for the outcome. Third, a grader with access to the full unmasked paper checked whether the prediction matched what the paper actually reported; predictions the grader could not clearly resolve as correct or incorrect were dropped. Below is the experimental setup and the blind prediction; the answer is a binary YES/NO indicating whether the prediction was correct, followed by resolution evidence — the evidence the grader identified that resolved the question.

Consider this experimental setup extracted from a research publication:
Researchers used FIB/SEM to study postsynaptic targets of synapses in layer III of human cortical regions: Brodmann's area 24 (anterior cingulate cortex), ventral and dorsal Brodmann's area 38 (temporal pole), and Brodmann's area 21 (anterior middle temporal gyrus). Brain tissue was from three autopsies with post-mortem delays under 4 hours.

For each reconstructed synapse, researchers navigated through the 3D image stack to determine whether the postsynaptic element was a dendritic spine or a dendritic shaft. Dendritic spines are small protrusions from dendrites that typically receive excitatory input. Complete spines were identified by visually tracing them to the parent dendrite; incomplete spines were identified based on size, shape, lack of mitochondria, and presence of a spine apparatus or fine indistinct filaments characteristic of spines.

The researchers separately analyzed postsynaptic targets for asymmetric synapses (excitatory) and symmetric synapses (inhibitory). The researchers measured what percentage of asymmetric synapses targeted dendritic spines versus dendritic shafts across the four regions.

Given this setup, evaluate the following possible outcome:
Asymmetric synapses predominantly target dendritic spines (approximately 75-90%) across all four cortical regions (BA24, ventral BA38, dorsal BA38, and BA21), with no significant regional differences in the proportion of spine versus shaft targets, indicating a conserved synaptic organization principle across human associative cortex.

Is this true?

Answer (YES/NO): NO